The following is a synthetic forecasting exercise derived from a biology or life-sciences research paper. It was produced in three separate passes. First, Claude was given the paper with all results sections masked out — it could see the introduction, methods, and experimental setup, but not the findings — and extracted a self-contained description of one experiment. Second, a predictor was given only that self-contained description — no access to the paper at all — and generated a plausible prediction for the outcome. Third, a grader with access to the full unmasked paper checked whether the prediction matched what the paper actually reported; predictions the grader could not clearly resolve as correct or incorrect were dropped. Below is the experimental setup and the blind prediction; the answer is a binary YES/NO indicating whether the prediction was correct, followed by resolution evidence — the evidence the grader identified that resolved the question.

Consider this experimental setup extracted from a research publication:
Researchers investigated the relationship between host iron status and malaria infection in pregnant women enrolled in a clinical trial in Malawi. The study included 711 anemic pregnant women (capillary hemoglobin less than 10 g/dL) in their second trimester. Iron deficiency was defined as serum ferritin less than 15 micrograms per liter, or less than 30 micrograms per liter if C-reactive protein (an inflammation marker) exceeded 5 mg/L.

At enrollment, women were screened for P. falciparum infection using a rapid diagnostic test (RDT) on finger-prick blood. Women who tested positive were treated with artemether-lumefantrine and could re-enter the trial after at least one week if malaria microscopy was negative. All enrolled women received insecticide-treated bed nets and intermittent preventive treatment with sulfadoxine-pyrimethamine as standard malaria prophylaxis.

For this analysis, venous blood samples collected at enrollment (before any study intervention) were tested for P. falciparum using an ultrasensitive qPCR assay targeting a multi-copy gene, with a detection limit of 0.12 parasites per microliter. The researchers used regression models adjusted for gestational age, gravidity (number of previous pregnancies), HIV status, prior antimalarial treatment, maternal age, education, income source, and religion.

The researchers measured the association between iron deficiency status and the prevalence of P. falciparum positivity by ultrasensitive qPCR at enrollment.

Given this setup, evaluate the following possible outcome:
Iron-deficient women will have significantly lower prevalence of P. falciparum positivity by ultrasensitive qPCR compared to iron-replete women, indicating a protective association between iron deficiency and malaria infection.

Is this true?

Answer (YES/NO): YES